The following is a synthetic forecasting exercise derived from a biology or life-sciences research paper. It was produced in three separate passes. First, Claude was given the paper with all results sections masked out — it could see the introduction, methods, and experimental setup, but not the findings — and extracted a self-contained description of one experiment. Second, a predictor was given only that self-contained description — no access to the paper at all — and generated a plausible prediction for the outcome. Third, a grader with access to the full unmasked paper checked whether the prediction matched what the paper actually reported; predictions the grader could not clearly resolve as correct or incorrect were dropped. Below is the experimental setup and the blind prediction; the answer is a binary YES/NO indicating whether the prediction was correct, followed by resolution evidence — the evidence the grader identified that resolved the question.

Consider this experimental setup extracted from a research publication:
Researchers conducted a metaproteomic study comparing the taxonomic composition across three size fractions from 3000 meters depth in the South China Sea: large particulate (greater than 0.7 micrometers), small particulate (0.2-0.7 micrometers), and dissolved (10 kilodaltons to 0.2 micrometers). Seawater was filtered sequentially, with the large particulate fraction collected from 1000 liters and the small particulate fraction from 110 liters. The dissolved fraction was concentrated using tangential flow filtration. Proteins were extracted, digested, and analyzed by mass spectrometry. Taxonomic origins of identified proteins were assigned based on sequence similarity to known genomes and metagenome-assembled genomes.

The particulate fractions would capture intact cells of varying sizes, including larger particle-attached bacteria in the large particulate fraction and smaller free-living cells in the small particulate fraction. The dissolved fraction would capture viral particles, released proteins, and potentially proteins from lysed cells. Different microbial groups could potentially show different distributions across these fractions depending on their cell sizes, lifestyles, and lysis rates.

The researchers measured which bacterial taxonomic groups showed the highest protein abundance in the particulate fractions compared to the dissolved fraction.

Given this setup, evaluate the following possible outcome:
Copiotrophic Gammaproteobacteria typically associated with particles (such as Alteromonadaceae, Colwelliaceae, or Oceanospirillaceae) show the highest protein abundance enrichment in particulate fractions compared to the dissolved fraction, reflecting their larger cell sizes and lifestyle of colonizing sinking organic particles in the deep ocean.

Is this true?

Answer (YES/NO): NO